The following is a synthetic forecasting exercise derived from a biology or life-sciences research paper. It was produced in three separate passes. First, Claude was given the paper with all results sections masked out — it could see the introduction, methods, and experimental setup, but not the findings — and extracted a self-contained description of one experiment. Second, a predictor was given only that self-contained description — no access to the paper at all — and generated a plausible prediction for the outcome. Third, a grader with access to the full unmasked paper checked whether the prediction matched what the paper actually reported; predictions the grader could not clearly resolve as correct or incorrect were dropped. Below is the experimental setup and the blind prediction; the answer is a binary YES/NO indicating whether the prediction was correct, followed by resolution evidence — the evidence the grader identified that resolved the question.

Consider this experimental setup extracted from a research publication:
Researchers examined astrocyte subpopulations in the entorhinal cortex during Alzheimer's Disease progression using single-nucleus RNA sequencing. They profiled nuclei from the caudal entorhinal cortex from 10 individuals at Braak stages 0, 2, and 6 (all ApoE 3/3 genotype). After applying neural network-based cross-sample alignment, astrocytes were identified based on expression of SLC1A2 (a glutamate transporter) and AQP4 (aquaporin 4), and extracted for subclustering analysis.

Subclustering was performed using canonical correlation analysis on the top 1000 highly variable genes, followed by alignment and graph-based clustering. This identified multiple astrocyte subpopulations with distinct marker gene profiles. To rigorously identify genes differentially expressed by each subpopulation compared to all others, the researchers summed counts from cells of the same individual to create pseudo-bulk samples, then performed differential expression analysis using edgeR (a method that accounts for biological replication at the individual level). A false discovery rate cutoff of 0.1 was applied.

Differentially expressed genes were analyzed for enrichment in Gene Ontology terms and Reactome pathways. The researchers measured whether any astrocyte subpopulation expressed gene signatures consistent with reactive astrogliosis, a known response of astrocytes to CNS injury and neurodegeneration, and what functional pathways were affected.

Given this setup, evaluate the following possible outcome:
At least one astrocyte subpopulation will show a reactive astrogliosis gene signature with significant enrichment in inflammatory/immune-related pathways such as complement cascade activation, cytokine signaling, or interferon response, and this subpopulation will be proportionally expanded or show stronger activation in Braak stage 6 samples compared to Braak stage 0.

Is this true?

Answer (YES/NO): NO